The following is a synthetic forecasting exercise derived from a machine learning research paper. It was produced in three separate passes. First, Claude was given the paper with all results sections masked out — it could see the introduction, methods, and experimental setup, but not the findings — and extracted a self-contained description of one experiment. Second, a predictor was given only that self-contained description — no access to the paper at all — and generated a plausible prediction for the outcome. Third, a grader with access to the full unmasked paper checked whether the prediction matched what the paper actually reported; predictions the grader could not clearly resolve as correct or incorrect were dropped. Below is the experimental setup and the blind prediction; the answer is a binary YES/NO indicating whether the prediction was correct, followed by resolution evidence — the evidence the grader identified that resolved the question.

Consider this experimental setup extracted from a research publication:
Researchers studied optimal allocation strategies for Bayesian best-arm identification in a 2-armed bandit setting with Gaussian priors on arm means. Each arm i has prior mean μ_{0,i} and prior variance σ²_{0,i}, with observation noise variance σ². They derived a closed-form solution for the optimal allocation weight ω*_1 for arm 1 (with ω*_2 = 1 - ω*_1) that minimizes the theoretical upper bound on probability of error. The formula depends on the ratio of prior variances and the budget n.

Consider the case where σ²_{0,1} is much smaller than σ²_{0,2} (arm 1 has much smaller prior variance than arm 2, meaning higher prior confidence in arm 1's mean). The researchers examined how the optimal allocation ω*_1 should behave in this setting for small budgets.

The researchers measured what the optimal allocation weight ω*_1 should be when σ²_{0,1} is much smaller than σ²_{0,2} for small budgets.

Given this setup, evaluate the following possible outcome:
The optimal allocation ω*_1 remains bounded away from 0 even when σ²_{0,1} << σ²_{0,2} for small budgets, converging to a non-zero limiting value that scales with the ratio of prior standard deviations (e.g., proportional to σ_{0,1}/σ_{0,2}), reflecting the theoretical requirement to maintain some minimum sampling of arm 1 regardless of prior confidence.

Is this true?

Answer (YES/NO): NO